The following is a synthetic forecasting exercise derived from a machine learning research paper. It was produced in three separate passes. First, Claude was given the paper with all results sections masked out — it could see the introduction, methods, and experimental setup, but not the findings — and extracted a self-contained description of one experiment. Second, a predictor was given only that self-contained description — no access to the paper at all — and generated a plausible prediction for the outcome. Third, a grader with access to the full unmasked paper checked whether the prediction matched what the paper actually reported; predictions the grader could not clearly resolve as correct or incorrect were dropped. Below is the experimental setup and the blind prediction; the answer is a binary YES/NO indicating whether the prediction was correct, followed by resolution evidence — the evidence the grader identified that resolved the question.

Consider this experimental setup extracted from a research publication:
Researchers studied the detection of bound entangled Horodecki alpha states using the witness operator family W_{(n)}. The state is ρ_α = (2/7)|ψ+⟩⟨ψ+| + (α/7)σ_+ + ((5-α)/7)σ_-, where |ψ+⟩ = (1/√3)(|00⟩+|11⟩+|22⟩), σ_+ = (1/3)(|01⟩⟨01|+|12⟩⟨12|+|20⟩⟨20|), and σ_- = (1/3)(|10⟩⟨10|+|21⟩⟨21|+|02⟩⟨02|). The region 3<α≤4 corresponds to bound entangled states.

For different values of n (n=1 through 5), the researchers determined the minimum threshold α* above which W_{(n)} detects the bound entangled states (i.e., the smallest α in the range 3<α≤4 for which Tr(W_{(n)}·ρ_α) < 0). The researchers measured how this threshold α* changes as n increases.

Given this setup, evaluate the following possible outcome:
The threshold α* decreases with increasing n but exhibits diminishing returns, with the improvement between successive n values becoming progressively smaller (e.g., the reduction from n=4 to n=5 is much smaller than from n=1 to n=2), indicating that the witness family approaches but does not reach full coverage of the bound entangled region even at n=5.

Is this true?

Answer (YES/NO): YES